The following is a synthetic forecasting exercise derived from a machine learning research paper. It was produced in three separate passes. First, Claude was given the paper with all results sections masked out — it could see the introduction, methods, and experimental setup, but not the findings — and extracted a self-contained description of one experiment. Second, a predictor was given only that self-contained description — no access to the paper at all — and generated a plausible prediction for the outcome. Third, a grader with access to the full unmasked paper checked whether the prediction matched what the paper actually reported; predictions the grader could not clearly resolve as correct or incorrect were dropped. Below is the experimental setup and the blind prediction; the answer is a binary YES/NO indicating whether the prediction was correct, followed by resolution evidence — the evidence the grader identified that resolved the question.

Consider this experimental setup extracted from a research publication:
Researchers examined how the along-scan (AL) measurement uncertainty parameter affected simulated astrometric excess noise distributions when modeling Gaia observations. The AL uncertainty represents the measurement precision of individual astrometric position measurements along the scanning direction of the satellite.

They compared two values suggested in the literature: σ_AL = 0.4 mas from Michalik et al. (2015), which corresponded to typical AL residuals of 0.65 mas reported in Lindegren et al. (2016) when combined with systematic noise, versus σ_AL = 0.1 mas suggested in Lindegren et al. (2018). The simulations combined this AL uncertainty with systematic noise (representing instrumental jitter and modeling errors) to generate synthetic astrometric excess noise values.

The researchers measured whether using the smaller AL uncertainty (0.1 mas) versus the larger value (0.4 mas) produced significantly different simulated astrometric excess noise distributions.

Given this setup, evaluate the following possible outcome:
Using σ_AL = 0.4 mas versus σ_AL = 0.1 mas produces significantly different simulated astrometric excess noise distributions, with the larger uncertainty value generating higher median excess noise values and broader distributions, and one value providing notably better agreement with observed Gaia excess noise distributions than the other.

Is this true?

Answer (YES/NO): NO